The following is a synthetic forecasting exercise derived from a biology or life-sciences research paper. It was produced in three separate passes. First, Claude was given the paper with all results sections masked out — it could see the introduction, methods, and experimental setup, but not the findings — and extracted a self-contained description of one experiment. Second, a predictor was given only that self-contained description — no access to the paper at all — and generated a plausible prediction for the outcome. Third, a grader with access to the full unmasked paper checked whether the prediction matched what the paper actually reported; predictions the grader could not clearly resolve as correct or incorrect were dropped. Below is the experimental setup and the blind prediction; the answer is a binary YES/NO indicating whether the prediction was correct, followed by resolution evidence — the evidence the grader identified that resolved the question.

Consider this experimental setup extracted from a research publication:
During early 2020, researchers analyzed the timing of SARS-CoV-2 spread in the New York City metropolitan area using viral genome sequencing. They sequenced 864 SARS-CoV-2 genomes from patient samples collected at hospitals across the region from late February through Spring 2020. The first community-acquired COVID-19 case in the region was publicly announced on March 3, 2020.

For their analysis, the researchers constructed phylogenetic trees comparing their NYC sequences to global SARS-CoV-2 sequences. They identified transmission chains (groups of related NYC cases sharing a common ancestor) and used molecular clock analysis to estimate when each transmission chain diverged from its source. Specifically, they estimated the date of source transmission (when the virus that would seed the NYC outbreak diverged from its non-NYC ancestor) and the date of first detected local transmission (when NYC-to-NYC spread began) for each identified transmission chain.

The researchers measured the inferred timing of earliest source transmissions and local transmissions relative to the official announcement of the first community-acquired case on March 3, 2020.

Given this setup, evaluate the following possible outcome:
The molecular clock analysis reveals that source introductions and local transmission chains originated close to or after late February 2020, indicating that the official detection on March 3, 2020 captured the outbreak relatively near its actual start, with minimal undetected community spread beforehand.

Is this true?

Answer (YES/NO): NO